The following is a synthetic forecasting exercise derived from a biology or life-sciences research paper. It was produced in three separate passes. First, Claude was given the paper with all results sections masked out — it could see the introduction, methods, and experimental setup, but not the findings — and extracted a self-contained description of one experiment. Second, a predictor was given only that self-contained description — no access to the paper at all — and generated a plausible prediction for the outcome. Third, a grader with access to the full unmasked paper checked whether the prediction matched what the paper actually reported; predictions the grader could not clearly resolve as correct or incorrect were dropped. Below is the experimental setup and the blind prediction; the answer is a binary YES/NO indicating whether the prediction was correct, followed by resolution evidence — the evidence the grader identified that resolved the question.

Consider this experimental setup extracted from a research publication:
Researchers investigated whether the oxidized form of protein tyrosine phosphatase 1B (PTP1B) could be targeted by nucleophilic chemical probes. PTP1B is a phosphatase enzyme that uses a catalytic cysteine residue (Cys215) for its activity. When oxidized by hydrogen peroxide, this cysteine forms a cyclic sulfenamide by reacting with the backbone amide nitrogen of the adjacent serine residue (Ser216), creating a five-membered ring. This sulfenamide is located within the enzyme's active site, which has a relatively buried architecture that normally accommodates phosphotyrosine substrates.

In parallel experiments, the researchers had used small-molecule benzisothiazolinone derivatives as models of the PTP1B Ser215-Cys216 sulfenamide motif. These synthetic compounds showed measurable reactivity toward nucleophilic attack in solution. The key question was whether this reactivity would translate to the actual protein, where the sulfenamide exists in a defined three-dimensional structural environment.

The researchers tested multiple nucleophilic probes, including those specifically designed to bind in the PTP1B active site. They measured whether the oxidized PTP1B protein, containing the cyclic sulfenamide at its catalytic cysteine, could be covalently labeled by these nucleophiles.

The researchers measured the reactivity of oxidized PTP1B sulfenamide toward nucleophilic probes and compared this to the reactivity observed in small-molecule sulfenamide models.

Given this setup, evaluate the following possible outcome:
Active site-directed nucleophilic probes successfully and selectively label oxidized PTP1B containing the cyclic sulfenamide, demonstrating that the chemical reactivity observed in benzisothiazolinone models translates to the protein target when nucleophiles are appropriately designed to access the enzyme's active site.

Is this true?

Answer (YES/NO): NO